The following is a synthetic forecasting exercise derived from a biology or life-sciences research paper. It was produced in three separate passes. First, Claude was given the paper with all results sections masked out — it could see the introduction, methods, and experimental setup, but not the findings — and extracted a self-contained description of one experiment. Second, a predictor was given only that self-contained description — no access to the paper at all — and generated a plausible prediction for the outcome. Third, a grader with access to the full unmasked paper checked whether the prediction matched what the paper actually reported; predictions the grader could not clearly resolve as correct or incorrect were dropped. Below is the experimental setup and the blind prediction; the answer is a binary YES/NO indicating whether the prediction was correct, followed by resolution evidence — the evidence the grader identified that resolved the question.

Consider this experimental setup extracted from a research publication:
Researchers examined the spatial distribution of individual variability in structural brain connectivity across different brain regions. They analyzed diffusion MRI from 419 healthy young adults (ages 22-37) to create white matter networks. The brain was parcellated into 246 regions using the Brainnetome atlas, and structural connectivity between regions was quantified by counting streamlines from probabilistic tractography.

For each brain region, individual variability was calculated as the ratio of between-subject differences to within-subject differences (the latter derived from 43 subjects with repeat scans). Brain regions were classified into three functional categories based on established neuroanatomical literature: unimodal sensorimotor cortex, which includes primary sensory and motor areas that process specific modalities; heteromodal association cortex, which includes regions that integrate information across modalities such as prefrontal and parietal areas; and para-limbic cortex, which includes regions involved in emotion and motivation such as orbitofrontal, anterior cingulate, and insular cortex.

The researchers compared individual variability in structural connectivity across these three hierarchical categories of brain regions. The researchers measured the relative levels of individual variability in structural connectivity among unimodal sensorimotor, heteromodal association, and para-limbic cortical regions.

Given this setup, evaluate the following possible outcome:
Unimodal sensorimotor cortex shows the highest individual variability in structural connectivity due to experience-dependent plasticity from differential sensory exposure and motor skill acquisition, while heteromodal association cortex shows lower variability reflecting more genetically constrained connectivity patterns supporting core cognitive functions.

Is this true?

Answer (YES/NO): NO